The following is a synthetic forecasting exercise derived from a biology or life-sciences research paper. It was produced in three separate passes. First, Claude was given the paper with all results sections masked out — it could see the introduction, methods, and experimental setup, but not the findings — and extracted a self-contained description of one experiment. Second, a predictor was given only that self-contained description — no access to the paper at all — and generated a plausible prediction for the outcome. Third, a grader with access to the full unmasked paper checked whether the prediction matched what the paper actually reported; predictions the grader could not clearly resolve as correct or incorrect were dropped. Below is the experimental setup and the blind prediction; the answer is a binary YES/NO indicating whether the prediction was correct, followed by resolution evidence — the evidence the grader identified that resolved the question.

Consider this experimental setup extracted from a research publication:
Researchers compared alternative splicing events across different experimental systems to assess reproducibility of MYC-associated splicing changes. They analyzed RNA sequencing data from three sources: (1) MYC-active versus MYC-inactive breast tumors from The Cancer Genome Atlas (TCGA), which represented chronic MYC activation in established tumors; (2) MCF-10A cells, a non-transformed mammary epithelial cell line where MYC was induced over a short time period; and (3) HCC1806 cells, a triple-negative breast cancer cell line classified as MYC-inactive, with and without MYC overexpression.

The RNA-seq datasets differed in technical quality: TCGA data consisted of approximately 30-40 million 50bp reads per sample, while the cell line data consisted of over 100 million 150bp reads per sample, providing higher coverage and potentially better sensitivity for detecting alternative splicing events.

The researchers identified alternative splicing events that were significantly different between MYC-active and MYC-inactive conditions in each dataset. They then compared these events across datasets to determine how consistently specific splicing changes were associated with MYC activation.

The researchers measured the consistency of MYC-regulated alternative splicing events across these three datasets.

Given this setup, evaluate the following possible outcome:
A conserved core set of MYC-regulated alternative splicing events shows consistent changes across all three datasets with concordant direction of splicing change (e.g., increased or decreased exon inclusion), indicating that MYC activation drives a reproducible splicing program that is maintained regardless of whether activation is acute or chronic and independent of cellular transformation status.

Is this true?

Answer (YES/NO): NO